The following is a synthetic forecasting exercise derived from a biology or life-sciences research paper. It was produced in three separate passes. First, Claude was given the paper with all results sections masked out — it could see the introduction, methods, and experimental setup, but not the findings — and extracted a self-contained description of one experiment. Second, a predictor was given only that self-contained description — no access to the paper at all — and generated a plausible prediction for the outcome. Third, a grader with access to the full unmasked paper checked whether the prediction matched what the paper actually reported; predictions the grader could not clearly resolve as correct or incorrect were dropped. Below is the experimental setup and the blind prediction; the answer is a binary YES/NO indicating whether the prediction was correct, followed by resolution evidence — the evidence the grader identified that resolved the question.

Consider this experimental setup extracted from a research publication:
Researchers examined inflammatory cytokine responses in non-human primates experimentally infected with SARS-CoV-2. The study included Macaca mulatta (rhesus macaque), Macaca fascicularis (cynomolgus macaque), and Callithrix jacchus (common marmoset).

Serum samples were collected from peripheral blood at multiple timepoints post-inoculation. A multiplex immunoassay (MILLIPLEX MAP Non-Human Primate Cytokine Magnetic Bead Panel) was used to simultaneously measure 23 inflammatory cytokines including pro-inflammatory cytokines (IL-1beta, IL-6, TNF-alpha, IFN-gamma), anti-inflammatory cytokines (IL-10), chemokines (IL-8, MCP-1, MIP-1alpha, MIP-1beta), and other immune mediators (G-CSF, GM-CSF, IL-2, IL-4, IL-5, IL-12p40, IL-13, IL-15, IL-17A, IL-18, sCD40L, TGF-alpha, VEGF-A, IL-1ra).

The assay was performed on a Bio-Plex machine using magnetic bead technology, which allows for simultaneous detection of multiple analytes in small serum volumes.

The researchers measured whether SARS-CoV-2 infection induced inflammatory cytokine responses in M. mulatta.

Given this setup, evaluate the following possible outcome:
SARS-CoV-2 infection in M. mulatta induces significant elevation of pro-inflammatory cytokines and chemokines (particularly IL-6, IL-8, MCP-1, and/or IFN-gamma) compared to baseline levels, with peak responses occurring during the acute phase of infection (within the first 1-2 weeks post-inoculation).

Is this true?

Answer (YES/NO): YES